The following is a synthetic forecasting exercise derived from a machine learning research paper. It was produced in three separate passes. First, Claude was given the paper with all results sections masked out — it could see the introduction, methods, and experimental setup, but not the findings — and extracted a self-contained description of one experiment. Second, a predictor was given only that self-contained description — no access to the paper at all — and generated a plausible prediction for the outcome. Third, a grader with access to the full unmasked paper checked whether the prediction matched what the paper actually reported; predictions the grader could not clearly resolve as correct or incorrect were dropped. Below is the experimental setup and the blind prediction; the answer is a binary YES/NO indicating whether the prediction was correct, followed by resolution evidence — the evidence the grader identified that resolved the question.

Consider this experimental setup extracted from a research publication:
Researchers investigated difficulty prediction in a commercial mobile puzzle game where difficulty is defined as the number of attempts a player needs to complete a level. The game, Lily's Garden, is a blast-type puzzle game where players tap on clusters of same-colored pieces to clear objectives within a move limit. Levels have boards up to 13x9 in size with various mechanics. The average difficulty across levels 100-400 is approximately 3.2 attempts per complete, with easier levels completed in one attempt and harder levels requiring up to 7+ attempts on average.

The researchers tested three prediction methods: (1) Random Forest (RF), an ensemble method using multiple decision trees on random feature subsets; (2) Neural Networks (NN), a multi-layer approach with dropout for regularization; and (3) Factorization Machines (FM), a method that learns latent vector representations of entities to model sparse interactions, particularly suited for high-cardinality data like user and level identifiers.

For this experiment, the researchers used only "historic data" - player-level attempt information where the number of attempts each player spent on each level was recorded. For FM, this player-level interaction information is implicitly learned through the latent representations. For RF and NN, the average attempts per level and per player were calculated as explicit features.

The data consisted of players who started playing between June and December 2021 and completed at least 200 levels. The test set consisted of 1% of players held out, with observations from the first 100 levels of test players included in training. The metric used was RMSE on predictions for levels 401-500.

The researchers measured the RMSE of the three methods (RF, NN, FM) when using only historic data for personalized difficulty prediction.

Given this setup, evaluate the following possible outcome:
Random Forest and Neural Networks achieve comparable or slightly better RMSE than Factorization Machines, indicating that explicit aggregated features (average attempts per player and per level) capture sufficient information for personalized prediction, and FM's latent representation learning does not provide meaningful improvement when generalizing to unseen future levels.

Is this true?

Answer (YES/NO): NO